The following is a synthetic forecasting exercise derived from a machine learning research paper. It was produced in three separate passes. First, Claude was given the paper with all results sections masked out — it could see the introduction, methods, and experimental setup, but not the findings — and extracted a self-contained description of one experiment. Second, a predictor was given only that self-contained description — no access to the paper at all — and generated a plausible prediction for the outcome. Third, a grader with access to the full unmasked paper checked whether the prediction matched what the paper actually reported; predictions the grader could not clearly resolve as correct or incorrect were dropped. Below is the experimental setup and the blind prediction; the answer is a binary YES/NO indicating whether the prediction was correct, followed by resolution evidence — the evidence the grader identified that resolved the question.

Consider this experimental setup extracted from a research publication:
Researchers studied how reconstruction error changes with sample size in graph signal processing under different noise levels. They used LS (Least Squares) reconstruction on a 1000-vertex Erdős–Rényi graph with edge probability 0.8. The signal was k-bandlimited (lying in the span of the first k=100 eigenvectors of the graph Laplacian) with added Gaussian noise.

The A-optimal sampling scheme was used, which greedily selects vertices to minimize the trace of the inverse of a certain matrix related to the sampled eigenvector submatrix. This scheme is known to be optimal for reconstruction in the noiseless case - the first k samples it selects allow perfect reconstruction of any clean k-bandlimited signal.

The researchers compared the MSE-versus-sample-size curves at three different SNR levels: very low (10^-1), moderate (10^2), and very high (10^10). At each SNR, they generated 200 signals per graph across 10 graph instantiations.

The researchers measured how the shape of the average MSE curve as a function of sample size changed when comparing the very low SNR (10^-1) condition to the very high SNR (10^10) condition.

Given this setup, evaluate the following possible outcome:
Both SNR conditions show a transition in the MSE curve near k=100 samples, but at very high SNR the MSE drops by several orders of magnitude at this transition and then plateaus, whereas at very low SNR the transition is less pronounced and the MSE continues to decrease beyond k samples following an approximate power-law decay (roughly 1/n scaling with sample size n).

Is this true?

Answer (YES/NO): NO